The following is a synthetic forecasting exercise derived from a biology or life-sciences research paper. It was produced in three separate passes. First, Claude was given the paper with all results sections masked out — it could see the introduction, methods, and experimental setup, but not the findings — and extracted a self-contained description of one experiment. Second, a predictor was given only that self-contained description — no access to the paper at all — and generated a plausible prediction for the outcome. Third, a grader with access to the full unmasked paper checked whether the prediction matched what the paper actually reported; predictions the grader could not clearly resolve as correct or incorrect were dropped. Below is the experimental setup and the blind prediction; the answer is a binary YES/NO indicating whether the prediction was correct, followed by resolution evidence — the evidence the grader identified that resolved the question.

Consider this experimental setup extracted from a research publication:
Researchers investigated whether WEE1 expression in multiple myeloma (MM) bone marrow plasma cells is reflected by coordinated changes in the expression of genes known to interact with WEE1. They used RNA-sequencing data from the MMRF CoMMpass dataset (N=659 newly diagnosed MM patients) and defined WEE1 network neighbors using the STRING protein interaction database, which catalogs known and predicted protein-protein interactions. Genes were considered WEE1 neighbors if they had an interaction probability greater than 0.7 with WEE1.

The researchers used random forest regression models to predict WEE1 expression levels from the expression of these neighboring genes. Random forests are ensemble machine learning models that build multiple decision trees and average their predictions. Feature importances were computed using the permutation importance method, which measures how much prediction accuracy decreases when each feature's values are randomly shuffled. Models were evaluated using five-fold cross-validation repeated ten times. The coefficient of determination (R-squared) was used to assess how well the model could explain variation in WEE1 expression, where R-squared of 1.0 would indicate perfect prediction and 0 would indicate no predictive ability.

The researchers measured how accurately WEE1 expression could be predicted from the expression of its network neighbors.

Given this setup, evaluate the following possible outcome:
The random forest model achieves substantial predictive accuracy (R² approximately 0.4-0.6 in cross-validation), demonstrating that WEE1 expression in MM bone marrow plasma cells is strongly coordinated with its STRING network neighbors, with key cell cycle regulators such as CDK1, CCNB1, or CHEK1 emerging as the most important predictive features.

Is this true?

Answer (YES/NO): NO